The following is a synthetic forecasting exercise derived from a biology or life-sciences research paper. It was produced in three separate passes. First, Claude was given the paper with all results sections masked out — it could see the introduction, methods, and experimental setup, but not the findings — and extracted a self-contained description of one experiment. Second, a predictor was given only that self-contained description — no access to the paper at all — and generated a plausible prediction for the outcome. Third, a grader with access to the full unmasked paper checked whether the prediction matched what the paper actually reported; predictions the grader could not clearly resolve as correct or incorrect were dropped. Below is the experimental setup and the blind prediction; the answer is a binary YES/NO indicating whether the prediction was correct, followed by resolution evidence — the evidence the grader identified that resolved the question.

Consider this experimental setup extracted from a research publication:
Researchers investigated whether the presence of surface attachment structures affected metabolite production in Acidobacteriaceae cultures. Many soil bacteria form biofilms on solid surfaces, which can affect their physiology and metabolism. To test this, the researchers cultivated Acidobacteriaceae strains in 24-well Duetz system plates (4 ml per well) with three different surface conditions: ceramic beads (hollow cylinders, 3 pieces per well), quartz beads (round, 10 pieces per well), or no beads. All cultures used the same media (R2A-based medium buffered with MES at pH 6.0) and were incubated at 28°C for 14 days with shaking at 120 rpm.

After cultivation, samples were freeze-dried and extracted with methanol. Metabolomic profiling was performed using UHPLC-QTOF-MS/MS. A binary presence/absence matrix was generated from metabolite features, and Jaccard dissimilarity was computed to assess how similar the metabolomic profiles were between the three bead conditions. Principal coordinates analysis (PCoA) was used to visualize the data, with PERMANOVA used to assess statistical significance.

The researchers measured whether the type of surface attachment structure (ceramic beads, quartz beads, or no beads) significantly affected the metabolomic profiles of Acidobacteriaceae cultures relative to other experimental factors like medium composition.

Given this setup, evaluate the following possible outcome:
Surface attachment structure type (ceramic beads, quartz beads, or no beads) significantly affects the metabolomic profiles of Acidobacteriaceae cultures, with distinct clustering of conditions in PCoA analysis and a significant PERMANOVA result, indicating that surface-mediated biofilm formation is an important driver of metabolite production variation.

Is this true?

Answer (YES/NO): YES